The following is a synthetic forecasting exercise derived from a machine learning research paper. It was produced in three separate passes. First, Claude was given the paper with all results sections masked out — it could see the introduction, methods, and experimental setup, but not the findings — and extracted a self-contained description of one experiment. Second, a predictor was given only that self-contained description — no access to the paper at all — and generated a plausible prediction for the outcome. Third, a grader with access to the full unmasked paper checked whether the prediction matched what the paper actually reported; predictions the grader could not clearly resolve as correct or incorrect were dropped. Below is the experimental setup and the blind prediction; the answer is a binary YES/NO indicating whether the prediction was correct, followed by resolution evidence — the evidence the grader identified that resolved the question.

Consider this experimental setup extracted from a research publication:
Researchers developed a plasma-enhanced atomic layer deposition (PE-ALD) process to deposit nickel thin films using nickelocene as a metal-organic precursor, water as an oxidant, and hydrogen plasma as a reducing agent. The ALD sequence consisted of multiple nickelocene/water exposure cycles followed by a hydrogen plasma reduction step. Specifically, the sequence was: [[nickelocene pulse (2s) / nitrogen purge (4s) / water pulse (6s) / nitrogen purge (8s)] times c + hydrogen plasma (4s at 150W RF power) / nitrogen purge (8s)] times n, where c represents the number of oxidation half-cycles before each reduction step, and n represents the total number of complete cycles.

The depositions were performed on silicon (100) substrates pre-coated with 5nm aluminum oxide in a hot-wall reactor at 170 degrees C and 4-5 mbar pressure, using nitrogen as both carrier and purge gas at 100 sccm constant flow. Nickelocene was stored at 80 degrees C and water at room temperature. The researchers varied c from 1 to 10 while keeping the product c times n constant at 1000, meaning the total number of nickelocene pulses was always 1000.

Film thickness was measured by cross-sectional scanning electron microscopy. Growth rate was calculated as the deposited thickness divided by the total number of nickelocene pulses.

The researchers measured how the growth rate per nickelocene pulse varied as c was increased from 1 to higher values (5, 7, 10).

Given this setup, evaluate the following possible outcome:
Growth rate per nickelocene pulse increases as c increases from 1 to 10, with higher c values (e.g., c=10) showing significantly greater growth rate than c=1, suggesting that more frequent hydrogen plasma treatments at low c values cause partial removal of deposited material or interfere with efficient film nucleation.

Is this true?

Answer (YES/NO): NO